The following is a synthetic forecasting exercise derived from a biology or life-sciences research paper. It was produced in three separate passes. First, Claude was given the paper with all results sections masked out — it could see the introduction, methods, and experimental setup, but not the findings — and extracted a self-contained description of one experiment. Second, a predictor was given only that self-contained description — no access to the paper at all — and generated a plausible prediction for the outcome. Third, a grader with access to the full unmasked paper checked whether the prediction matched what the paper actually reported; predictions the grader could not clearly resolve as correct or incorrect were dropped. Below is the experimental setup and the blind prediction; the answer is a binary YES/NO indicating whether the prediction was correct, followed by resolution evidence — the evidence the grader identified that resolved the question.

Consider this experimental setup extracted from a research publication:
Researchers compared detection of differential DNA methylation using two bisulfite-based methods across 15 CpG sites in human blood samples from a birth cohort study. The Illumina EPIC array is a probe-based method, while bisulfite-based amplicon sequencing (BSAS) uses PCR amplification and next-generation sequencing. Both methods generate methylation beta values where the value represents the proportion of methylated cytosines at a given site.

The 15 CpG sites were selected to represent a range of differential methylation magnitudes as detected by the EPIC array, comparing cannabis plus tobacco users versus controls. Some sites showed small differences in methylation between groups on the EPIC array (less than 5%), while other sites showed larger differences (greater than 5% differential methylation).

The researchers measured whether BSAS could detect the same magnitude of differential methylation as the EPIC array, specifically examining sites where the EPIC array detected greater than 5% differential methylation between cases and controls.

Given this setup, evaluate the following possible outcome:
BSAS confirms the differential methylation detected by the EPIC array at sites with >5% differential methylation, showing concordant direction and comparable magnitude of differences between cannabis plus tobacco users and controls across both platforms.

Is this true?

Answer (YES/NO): NO